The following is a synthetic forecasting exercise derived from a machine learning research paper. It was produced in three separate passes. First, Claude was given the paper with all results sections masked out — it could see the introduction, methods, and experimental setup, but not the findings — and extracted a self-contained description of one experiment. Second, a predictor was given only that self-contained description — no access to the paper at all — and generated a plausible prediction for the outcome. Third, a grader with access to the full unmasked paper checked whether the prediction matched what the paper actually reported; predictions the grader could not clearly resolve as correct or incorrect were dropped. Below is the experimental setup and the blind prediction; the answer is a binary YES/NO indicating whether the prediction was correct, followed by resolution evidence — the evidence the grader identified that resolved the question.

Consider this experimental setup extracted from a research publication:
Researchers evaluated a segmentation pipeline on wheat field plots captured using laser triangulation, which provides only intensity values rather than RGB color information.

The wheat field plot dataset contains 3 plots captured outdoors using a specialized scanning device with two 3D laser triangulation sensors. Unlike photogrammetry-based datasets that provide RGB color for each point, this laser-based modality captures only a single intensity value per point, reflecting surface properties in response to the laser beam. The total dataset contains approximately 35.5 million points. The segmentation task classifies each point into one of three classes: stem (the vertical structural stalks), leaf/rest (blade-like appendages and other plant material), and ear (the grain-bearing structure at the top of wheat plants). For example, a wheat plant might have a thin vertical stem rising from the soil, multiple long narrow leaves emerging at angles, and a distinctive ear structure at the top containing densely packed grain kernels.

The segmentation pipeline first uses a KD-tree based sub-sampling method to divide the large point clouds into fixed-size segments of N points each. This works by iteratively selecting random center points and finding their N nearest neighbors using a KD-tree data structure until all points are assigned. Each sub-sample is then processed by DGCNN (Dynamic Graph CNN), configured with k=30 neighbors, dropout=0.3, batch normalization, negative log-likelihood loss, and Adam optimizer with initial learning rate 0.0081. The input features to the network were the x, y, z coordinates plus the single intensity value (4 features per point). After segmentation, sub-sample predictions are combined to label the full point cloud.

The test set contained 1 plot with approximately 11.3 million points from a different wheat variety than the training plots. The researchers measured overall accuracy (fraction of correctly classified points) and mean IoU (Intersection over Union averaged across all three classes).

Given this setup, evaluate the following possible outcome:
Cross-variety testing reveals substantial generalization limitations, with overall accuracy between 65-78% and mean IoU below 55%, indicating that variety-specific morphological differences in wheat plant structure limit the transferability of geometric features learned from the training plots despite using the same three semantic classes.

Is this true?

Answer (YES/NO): YES